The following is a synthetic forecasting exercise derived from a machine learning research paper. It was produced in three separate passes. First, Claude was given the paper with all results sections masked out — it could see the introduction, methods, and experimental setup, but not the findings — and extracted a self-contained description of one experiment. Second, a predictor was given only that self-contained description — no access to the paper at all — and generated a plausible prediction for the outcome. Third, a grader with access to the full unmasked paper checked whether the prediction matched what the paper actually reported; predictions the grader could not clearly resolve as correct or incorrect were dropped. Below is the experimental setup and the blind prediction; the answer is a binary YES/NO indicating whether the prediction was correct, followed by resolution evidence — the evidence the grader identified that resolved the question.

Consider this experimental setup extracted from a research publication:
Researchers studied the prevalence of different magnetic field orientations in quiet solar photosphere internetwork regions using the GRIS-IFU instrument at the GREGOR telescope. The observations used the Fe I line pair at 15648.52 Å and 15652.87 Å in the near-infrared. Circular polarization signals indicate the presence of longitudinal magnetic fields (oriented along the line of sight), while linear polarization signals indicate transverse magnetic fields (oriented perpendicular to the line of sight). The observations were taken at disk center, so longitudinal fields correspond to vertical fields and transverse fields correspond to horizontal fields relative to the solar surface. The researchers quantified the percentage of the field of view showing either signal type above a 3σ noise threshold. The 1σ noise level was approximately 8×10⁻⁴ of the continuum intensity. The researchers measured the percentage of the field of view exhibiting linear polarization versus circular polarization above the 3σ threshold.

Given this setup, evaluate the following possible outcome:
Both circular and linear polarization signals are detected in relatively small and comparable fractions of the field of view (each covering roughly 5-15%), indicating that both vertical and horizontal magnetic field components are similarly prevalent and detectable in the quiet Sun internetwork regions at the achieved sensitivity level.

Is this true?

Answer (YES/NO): NO